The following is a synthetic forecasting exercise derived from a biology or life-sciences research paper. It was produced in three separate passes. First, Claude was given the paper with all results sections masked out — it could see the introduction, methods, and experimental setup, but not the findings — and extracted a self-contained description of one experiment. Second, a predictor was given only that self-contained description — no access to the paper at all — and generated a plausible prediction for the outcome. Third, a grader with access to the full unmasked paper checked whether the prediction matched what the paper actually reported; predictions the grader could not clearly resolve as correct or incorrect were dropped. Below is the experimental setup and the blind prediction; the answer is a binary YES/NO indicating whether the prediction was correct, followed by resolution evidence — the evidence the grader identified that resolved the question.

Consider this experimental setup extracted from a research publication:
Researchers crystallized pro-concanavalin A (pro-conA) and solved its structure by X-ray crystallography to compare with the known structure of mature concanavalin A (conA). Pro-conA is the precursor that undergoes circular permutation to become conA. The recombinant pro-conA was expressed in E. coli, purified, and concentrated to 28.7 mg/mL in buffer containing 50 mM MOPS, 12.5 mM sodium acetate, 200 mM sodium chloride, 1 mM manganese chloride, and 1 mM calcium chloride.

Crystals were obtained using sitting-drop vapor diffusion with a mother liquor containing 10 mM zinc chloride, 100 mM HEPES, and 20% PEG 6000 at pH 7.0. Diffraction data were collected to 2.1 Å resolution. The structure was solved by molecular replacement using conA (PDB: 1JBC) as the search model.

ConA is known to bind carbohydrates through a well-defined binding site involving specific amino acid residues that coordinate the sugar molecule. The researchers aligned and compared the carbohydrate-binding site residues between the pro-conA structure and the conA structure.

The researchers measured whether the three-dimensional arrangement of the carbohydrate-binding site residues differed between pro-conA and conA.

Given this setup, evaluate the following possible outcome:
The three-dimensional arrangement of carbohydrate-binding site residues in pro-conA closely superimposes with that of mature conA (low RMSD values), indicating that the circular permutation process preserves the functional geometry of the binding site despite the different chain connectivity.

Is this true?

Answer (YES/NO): YES